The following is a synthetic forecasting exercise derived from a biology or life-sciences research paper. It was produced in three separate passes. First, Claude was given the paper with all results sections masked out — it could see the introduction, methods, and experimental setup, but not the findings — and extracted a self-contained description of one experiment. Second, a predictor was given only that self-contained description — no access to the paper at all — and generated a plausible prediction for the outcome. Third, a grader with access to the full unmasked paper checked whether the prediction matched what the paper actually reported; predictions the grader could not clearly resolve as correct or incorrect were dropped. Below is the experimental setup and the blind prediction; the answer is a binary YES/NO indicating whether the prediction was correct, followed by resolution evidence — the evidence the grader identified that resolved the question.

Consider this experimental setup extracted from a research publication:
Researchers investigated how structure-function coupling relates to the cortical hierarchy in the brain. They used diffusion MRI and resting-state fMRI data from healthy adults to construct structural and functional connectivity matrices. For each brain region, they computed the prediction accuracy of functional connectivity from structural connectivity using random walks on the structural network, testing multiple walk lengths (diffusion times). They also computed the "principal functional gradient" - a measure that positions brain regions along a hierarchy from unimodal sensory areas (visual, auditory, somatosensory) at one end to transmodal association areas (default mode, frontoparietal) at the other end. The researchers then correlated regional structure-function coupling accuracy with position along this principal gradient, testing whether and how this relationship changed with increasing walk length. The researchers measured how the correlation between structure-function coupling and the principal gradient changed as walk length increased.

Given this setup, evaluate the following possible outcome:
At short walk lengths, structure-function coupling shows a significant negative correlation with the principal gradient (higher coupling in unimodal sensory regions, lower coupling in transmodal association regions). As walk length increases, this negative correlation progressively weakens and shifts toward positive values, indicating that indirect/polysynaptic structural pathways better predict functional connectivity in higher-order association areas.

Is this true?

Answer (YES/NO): NO